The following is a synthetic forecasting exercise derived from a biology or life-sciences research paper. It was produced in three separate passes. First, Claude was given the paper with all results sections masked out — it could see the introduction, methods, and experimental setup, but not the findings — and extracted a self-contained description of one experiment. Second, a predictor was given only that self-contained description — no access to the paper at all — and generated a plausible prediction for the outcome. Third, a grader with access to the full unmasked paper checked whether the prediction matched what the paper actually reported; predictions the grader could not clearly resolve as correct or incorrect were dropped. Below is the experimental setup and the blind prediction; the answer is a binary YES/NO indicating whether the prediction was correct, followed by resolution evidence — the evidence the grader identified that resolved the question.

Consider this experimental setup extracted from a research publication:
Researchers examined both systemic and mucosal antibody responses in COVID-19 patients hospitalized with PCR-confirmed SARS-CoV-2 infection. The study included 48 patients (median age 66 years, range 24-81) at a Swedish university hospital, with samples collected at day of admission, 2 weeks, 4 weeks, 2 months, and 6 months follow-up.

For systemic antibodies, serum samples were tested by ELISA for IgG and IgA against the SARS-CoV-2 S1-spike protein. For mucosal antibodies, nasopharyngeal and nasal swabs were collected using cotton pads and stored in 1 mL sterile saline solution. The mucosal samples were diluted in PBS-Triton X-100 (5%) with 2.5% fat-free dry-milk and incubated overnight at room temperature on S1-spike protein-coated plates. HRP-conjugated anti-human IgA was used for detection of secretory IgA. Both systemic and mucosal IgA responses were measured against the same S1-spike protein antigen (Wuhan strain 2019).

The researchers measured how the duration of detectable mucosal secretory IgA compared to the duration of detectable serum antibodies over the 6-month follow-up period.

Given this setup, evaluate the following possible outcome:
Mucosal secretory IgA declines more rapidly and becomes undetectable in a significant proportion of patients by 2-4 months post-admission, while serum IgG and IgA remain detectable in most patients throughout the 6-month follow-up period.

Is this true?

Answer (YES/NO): NO